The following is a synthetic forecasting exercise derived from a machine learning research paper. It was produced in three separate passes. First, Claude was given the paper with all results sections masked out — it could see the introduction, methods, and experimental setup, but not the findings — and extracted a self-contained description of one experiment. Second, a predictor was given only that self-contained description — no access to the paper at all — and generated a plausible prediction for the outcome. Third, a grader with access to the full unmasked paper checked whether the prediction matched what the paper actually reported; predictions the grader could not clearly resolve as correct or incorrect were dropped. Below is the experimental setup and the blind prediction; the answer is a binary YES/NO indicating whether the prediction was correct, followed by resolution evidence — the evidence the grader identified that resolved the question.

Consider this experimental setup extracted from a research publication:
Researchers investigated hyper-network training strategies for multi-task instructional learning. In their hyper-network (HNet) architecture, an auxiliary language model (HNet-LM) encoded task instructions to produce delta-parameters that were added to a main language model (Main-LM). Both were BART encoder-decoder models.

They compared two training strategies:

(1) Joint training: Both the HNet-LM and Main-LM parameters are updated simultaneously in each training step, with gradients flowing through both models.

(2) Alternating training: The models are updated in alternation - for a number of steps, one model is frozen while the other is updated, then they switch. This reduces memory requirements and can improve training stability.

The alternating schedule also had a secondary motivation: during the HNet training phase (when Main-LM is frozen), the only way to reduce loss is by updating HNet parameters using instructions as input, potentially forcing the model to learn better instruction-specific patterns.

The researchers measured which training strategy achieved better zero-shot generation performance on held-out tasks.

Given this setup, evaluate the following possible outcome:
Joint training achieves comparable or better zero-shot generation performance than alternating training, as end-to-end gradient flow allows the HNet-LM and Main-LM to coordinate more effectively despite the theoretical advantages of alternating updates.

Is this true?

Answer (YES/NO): NO